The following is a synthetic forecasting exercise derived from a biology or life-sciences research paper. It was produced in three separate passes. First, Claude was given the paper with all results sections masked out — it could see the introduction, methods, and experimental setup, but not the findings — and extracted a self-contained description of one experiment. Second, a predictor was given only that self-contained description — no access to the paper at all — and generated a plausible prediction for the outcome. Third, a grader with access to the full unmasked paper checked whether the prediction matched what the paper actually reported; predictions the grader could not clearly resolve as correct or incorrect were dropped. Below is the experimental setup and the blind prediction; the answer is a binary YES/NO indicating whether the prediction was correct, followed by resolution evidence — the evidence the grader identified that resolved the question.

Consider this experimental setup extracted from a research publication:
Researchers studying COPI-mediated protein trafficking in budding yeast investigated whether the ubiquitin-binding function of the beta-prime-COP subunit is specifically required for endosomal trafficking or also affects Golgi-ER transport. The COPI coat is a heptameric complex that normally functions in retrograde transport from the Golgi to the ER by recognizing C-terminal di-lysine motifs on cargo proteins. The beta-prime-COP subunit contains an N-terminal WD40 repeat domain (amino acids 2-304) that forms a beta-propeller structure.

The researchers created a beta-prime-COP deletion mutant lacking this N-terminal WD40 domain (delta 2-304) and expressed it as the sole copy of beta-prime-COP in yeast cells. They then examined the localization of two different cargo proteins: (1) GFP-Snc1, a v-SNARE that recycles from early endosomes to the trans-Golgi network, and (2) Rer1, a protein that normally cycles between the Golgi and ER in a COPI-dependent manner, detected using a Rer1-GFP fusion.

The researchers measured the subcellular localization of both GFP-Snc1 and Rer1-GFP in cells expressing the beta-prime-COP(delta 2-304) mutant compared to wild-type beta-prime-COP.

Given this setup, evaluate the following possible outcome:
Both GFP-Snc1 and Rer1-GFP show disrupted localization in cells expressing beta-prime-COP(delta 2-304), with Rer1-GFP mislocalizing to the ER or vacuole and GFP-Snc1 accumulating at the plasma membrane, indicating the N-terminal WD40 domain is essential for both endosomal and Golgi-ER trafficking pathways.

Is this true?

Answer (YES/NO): NO